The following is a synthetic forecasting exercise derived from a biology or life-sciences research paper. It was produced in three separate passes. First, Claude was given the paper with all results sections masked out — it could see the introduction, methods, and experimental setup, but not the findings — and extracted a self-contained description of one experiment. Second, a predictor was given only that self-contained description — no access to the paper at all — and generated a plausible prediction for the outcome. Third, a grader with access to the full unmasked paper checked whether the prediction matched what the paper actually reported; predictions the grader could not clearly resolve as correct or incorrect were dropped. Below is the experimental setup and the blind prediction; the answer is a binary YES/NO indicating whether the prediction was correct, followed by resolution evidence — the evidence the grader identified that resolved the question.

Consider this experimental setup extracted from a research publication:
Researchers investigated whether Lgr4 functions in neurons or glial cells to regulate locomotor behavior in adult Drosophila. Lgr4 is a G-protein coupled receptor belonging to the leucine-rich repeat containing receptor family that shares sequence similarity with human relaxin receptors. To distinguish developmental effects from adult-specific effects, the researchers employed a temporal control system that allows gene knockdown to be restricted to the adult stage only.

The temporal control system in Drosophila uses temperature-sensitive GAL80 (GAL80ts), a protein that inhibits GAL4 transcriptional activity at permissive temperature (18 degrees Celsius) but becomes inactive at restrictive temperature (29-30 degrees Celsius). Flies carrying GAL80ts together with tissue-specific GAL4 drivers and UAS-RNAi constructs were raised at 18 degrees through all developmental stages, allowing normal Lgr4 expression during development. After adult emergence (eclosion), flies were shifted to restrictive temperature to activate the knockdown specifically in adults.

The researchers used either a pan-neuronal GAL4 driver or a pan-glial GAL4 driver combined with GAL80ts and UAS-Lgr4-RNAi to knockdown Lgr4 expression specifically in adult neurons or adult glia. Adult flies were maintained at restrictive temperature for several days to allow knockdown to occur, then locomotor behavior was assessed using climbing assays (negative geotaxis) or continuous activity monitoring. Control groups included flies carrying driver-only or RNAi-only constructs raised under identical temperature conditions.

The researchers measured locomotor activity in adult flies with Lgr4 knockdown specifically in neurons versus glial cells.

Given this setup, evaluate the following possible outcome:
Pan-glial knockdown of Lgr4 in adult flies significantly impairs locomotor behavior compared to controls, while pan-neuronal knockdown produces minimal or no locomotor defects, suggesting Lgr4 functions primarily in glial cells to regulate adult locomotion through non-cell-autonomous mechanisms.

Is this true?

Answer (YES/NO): YES